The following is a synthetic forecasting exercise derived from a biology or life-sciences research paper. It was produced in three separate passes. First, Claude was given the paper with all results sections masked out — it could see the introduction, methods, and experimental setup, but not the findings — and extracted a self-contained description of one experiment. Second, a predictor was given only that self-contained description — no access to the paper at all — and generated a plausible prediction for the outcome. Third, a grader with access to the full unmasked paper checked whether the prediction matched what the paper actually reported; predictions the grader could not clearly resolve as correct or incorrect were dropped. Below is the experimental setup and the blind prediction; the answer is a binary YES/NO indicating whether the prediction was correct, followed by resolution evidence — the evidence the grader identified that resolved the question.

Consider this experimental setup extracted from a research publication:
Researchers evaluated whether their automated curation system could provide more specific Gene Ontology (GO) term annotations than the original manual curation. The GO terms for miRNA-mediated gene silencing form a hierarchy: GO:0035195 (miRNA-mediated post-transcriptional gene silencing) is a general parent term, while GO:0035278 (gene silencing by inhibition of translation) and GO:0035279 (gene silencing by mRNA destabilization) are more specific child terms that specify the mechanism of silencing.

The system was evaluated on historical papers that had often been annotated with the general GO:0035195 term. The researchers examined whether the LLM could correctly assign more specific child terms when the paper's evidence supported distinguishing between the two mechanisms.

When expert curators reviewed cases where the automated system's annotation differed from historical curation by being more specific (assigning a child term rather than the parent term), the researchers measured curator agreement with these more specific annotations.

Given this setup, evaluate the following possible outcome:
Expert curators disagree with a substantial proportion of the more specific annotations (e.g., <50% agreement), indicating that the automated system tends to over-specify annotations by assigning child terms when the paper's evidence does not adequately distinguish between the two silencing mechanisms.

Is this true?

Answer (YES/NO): NO